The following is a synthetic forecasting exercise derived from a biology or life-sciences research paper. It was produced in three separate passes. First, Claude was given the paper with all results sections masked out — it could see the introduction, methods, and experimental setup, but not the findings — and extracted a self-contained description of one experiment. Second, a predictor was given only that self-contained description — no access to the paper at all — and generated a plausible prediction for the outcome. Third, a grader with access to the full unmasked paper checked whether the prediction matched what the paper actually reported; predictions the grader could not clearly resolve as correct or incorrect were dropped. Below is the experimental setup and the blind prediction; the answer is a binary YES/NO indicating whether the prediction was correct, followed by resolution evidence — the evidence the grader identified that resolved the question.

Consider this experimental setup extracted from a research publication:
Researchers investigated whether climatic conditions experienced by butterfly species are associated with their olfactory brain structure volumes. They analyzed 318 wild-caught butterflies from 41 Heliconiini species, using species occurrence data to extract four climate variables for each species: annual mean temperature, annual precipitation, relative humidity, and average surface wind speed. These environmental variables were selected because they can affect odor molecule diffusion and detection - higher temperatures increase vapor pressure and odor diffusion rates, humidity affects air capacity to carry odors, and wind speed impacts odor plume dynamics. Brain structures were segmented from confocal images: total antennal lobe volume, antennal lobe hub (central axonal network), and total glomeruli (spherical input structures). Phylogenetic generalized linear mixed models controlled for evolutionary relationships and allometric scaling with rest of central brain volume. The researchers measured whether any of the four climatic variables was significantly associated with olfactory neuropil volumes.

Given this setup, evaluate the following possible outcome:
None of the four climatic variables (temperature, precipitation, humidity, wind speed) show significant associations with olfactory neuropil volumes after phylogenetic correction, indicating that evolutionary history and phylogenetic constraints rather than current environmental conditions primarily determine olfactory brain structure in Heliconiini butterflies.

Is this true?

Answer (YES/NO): NO